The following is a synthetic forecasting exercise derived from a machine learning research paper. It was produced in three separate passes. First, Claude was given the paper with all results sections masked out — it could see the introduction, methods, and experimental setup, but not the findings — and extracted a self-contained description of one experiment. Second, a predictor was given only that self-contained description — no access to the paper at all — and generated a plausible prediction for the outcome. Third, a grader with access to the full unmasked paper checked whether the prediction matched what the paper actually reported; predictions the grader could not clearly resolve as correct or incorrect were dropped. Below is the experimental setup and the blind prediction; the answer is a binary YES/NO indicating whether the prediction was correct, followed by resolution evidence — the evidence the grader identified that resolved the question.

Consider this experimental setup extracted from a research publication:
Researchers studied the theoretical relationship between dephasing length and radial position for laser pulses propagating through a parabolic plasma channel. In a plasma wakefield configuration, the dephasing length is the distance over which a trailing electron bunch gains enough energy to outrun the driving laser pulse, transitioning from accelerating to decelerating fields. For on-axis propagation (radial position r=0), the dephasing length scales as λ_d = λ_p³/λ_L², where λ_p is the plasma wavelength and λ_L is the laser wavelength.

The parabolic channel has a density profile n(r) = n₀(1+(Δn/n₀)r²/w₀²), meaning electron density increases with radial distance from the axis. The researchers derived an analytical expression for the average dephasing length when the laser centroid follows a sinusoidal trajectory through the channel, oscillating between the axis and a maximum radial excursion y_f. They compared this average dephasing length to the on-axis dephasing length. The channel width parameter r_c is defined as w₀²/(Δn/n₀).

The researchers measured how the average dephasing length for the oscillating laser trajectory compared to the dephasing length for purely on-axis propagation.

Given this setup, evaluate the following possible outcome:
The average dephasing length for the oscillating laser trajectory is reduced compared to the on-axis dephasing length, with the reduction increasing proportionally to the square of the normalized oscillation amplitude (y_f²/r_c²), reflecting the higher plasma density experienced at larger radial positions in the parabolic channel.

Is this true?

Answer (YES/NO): YES